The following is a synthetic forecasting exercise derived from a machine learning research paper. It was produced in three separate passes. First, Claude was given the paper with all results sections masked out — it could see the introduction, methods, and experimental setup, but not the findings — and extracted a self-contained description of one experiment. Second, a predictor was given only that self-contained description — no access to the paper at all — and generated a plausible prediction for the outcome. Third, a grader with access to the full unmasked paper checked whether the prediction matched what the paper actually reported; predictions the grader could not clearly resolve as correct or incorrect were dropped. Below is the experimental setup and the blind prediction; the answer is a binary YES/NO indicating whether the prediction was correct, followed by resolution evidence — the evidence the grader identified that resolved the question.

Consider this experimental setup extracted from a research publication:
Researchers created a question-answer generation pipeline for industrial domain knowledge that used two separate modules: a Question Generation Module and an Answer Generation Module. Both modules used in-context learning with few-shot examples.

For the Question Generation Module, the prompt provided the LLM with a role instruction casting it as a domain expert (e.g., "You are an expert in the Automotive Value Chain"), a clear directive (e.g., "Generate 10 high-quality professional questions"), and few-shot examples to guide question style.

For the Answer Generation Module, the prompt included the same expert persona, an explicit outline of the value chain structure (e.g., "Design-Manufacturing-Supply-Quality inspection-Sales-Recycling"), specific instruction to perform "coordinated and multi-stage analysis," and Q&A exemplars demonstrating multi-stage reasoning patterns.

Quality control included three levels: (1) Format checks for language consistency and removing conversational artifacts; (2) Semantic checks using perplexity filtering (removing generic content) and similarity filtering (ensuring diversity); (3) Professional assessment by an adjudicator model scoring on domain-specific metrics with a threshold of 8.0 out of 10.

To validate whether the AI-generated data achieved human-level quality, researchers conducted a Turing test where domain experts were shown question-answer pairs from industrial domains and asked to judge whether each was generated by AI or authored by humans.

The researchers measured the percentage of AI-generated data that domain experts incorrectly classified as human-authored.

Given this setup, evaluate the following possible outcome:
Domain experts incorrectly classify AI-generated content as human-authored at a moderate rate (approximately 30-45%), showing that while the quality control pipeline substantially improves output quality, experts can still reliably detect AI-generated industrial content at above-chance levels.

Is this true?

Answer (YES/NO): NO